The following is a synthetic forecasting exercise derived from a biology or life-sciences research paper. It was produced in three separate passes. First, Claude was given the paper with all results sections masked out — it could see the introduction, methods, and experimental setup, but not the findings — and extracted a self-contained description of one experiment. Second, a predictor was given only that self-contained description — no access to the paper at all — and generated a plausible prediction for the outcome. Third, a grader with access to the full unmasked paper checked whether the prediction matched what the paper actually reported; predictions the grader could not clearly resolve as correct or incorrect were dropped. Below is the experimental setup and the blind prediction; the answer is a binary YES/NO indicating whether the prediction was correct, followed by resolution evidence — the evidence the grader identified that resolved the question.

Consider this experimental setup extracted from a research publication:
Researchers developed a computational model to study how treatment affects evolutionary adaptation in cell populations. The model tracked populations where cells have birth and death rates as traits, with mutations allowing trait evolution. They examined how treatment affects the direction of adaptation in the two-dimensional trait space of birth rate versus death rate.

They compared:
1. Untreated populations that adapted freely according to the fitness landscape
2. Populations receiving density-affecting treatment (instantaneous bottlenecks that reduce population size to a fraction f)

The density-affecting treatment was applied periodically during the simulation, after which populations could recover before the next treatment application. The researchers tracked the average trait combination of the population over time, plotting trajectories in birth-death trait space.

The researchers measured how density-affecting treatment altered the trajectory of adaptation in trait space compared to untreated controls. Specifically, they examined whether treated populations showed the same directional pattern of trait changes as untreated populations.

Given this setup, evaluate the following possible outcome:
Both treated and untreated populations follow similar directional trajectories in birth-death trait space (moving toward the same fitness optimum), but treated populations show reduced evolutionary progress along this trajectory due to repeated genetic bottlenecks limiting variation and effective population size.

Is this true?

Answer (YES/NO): NO